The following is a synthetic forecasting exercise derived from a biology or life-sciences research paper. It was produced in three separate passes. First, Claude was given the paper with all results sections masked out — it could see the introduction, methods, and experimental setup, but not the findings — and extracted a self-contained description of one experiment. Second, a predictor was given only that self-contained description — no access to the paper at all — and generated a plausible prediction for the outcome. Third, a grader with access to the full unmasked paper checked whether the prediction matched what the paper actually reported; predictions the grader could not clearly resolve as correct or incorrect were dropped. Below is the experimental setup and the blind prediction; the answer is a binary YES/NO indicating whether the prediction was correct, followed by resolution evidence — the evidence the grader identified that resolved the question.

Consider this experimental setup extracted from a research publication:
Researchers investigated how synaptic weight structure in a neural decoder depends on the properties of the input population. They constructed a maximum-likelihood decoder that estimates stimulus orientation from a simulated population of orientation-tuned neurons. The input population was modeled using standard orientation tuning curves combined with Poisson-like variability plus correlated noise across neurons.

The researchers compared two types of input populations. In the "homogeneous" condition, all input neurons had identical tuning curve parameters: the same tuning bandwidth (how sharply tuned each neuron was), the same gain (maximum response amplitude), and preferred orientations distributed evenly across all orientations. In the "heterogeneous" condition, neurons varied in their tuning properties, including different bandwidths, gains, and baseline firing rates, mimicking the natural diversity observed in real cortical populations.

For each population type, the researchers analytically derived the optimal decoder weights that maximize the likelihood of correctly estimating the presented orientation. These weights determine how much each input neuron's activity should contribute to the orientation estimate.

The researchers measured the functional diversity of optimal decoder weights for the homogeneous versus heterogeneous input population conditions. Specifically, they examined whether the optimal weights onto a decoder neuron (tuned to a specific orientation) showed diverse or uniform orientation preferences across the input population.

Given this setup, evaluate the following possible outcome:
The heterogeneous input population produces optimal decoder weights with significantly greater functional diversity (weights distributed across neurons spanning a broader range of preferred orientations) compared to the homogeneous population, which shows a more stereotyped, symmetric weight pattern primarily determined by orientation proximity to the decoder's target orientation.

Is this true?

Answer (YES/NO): YES